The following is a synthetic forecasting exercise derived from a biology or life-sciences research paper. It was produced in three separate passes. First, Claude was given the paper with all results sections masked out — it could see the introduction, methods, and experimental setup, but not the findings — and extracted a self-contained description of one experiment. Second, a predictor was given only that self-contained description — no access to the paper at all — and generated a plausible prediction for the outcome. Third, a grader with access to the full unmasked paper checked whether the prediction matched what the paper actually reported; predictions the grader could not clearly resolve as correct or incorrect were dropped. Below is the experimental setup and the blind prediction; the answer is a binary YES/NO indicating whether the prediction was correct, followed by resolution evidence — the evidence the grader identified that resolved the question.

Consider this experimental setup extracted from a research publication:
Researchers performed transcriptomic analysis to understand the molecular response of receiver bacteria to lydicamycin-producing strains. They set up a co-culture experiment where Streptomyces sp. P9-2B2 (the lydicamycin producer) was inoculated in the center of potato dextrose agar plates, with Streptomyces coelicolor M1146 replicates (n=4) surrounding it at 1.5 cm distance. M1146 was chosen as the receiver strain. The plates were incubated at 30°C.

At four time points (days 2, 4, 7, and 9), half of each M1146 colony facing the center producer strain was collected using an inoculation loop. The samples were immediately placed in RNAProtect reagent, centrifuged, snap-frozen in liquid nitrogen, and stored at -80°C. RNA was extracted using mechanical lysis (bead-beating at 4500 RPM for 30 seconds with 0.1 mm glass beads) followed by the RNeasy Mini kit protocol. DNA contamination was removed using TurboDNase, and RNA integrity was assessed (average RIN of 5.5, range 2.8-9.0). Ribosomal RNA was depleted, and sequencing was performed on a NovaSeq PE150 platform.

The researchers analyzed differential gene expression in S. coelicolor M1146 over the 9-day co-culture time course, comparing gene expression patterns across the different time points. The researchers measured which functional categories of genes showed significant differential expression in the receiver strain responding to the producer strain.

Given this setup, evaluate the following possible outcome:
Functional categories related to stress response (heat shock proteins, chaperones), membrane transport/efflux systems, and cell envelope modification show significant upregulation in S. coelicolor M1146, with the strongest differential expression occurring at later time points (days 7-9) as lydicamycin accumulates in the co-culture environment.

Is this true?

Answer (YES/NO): NO